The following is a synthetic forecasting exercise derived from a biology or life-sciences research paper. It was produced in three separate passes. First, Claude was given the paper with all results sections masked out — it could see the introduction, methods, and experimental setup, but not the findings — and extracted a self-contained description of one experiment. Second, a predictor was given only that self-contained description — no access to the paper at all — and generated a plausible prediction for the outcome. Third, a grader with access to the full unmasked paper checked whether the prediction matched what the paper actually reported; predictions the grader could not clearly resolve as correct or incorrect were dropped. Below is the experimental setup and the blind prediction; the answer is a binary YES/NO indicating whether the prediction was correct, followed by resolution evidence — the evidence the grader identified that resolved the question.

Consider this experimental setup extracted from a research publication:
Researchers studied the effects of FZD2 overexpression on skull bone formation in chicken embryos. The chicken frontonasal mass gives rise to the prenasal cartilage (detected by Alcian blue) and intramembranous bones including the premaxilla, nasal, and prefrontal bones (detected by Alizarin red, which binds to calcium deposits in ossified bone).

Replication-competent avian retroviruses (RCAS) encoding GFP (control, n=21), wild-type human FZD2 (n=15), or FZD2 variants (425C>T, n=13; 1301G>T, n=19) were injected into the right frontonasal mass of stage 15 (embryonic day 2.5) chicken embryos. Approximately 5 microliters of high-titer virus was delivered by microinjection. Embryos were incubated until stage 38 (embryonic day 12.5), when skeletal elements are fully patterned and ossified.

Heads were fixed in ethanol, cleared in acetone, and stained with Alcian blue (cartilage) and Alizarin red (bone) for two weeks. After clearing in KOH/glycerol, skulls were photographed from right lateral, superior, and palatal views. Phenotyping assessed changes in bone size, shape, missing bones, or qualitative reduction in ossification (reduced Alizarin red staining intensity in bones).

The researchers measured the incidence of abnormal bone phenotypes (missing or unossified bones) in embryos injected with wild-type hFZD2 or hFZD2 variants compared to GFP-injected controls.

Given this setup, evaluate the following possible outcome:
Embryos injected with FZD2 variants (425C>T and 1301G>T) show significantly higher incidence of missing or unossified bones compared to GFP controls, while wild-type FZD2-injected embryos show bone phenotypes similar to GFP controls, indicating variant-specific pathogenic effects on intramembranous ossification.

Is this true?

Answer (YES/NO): NO